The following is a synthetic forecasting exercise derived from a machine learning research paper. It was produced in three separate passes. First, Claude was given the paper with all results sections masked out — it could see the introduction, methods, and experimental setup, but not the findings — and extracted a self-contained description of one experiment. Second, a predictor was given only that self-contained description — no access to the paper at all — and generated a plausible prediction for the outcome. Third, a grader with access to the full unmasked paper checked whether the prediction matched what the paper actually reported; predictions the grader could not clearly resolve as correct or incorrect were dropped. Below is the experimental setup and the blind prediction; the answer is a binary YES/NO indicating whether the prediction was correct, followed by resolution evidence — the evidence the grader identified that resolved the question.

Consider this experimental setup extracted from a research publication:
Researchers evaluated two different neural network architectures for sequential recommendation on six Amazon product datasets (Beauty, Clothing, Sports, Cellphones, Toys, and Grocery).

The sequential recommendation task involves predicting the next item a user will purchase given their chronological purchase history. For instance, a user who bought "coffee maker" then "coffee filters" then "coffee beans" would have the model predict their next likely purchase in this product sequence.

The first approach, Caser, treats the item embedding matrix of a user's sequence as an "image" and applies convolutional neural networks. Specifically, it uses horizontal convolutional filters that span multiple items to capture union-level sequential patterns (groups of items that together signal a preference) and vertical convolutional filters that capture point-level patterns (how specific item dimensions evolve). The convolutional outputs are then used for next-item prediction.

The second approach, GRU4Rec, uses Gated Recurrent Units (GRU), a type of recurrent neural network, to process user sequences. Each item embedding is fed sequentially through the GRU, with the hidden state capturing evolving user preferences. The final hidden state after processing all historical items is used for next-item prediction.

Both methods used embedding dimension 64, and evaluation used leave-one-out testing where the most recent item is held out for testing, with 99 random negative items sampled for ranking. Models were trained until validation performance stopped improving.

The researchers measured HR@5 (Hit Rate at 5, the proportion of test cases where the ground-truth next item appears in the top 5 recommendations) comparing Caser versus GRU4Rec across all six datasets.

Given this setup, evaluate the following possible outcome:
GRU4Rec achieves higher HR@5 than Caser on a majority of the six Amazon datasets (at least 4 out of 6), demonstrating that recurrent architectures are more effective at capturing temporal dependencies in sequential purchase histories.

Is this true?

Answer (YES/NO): NO